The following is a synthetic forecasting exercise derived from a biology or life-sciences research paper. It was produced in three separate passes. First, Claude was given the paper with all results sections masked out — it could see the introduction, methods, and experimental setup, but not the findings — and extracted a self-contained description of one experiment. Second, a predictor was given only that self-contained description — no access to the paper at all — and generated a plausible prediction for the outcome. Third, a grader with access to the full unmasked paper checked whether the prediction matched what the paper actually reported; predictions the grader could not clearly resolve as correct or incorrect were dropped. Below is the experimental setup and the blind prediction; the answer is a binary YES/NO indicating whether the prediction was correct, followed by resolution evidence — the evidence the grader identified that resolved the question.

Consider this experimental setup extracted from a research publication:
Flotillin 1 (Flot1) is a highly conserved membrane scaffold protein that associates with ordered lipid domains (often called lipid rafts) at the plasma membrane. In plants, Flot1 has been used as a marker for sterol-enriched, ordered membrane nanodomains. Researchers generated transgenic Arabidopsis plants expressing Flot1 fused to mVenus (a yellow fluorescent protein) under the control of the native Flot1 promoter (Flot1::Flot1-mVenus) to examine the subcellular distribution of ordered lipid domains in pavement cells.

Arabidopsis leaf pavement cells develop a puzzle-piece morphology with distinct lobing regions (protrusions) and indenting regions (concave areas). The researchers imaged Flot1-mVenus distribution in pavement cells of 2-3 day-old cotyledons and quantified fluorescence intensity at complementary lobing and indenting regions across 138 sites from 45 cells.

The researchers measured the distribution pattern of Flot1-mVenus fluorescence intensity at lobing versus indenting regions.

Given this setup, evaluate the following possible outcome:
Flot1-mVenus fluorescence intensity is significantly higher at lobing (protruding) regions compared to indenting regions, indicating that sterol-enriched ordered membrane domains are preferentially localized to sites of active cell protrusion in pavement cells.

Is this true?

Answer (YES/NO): NO